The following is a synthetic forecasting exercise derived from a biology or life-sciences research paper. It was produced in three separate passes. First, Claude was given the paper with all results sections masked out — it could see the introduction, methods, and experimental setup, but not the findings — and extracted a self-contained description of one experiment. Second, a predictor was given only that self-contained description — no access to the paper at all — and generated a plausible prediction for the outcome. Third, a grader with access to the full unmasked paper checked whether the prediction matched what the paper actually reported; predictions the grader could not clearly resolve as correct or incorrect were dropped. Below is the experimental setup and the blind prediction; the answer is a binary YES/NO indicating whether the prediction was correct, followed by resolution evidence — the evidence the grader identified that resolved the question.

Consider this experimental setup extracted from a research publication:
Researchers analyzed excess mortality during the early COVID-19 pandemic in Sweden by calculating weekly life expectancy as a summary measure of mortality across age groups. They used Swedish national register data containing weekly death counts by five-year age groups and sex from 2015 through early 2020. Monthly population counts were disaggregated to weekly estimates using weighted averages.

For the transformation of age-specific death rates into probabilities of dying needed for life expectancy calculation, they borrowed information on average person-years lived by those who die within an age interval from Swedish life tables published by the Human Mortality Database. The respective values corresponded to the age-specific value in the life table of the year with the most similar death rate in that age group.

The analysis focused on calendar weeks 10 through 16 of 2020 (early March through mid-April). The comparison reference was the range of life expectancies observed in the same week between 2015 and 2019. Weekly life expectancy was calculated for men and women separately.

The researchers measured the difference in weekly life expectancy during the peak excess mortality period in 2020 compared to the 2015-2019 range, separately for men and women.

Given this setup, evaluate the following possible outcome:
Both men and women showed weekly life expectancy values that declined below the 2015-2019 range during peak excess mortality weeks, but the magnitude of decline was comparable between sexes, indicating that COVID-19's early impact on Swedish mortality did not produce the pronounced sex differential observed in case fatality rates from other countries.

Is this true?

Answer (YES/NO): NO